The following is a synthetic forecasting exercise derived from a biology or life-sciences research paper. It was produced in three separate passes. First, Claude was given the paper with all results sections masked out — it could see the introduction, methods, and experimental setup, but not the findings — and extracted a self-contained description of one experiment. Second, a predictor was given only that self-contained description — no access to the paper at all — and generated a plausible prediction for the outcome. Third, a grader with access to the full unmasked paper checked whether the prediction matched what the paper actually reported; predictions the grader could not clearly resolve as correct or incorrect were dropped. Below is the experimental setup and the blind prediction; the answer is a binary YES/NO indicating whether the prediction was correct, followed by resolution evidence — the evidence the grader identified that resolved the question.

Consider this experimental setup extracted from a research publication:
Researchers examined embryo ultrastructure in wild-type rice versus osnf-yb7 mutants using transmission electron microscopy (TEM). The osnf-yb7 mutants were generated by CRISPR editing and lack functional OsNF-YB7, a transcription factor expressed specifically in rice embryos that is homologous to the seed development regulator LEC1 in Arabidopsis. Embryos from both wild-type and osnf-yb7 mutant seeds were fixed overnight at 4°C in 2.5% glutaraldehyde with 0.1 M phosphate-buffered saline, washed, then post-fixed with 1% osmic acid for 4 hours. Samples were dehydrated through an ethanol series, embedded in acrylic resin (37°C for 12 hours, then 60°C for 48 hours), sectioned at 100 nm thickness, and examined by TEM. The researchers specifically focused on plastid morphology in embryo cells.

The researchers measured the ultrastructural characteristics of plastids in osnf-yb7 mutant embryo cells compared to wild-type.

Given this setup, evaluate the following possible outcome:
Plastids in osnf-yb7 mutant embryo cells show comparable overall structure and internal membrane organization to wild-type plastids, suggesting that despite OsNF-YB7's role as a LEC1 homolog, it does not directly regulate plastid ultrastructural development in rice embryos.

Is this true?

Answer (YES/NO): NO